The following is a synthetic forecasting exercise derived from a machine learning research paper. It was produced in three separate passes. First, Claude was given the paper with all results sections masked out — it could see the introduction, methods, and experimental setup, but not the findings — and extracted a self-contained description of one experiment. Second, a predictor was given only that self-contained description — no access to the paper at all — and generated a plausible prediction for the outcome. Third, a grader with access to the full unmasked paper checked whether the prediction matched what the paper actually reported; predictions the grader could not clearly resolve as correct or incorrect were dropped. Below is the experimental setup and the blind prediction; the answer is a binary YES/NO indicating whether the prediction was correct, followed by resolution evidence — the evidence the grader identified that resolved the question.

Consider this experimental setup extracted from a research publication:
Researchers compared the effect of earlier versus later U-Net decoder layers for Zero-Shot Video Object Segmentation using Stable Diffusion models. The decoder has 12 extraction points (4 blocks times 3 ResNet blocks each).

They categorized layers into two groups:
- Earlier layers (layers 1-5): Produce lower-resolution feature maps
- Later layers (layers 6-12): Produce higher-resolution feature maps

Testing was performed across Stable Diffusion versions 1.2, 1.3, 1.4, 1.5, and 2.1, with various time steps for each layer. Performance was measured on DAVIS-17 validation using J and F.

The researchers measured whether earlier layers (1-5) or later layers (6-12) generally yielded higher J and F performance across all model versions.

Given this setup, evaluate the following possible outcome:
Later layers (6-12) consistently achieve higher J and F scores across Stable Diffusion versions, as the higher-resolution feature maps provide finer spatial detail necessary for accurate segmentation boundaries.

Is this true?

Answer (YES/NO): YES